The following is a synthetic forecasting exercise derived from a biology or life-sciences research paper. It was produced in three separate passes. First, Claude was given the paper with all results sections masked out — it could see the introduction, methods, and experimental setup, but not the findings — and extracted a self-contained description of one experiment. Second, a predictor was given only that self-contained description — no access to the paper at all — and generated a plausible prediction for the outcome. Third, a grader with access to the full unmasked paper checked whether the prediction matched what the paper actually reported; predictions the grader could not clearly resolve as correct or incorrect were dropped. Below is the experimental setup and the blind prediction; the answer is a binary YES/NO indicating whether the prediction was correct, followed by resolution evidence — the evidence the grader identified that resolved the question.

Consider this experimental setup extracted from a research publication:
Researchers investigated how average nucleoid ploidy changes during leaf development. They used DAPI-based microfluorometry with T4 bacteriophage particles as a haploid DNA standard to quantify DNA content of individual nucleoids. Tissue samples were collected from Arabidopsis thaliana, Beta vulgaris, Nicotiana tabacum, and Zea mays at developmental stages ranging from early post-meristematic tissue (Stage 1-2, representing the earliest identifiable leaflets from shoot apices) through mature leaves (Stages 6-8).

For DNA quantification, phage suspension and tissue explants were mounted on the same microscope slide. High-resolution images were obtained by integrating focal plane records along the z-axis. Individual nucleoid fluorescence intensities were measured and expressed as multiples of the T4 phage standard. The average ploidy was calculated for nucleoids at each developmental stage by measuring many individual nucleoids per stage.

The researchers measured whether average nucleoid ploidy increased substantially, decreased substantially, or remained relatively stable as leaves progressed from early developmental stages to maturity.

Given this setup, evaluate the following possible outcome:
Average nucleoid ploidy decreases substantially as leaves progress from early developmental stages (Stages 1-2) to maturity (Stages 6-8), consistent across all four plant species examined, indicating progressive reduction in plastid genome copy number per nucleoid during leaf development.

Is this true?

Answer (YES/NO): NO